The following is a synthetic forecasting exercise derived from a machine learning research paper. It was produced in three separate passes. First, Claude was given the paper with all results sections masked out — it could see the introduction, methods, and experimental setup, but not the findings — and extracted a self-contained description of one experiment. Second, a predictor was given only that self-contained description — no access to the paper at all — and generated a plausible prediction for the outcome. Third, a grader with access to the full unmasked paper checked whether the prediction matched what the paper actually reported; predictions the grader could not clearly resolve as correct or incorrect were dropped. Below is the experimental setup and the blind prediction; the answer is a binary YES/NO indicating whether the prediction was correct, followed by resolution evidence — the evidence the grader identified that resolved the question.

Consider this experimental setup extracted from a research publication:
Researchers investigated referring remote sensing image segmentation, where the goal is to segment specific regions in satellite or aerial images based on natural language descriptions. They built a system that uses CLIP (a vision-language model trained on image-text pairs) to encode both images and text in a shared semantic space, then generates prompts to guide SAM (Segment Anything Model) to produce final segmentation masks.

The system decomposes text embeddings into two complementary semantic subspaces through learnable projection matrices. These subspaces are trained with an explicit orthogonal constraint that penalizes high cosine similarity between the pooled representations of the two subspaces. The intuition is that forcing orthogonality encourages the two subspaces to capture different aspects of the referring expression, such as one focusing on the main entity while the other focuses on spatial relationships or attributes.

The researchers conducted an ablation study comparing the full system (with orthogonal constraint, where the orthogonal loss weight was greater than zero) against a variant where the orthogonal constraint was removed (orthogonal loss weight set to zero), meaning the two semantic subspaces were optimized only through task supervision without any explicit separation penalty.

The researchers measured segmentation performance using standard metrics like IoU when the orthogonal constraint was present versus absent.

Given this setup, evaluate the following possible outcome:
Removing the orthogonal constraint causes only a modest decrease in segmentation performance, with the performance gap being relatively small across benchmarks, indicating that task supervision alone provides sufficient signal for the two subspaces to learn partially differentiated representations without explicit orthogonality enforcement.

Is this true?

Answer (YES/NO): NO